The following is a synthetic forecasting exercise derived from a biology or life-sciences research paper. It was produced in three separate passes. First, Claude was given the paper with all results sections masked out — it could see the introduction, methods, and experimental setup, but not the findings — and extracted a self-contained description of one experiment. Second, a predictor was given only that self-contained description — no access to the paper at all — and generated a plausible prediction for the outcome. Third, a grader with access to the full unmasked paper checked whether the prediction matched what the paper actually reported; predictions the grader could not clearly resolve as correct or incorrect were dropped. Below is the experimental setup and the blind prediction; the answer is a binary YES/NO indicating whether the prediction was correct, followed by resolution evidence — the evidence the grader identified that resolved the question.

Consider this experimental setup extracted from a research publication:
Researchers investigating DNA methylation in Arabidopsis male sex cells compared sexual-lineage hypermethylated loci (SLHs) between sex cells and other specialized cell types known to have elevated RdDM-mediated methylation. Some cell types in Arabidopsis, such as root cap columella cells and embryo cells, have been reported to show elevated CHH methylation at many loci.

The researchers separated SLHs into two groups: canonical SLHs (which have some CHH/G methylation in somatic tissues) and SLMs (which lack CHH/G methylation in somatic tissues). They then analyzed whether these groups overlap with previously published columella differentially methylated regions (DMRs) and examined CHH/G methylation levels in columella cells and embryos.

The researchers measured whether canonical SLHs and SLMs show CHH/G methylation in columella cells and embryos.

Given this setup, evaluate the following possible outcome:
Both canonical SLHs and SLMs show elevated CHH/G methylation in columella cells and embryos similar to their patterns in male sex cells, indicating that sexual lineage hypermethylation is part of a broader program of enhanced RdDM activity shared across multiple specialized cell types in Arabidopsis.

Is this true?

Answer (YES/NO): NO